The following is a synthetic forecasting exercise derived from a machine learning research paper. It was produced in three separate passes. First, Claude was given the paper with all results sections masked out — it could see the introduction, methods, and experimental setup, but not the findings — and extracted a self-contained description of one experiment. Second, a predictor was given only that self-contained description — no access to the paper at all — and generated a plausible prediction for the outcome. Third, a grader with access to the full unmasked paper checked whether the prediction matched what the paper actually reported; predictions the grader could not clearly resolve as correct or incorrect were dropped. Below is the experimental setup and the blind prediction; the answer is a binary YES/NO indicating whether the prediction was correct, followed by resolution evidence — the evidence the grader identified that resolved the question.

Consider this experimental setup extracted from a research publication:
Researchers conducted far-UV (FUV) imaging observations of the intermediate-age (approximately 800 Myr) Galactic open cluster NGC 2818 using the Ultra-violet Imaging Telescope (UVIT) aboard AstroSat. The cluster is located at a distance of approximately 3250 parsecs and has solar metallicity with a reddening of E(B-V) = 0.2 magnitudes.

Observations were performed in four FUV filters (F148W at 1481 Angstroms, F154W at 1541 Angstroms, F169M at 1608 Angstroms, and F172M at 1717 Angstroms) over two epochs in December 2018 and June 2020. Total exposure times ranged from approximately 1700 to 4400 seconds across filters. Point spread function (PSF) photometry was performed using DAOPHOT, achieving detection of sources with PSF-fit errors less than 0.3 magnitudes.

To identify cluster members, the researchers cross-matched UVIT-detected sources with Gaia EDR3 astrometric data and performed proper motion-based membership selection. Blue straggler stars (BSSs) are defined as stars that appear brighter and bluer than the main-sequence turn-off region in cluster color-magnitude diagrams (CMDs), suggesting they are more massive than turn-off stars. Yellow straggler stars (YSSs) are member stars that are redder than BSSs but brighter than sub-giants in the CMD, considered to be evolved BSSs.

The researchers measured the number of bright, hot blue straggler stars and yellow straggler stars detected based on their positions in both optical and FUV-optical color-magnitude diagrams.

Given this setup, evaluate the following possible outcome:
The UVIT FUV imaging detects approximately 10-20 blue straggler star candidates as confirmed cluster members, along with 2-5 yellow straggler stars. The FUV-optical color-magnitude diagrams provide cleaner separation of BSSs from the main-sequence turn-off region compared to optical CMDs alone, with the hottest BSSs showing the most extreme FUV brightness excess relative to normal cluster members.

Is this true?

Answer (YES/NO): NO